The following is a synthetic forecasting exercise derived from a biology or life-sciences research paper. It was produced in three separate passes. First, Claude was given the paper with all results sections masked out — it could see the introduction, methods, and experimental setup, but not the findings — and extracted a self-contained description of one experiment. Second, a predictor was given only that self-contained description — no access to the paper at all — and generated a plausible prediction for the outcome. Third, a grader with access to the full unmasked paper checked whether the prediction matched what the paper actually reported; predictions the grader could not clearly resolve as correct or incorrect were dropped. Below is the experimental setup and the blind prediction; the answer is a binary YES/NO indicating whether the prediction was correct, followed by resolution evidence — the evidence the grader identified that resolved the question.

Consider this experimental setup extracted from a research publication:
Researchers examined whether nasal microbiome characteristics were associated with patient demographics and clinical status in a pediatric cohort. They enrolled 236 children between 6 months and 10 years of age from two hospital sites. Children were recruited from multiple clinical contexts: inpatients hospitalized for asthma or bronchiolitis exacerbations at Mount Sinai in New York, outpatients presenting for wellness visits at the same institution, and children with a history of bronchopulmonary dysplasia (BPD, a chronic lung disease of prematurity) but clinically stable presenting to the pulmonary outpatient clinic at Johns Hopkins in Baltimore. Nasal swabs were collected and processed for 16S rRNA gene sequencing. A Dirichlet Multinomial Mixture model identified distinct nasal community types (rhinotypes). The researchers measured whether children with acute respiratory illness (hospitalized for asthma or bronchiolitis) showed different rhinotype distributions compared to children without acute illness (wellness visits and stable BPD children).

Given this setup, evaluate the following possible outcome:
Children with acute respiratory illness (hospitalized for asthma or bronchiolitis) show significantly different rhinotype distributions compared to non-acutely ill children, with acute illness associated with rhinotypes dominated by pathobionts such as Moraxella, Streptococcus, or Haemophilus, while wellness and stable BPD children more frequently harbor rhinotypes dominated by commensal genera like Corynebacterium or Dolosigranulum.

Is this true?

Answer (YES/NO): NO